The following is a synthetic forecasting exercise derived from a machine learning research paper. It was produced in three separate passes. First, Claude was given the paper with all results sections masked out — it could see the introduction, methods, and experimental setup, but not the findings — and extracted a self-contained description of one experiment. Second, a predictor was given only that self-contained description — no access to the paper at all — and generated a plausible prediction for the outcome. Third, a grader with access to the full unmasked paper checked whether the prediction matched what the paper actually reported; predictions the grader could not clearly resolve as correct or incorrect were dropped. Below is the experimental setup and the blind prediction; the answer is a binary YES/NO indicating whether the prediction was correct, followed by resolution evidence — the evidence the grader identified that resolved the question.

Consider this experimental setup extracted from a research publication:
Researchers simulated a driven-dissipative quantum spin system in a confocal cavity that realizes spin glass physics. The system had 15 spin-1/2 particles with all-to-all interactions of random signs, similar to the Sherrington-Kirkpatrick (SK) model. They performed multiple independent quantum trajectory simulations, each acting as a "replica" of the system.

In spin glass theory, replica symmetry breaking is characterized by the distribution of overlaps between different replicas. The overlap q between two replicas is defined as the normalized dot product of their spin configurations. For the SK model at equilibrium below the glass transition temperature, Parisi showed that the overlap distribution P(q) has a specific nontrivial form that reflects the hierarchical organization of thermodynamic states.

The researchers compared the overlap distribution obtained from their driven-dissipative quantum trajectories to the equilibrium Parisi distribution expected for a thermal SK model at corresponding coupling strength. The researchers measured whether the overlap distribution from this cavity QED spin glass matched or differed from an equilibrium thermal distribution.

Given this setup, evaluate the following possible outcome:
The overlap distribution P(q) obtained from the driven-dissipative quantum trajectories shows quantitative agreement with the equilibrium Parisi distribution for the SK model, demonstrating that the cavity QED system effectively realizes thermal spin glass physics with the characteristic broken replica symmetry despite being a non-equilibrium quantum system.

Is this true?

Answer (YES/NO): NO